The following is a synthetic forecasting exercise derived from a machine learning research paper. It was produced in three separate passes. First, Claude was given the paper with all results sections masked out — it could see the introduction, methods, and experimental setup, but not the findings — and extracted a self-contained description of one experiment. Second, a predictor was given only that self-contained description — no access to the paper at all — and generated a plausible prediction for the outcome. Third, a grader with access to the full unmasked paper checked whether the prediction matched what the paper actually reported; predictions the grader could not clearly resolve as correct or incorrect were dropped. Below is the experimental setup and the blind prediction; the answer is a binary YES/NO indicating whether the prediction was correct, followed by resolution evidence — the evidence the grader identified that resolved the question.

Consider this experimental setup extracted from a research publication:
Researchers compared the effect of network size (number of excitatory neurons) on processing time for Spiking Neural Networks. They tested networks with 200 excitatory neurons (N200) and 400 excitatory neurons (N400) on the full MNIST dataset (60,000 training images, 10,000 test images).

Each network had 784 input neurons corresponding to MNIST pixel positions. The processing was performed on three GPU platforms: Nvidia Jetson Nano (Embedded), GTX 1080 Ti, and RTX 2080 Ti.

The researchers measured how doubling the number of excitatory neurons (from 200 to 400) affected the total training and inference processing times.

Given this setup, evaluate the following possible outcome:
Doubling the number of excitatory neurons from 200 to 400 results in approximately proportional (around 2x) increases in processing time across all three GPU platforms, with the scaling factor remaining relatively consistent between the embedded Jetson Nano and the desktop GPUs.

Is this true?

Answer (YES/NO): NO